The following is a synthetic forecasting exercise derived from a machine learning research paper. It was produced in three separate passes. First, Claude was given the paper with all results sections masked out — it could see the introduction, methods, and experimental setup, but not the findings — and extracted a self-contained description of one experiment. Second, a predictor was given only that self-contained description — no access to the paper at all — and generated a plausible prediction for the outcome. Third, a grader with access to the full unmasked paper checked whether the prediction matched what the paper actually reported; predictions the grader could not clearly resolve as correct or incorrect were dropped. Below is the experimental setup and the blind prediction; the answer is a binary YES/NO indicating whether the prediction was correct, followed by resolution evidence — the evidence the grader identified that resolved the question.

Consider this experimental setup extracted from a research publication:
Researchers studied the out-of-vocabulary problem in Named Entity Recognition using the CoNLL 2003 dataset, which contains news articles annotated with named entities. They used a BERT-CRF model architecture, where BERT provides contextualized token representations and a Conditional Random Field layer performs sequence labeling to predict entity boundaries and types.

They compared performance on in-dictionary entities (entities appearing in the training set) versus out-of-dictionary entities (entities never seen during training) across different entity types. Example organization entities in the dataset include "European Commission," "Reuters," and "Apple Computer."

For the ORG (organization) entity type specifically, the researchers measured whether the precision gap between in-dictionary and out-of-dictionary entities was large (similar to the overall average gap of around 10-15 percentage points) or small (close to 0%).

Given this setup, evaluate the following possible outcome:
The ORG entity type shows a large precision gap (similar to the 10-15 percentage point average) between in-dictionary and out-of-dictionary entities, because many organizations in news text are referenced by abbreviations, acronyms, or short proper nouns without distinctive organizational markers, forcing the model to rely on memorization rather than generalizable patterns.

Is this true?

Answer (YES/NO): NO